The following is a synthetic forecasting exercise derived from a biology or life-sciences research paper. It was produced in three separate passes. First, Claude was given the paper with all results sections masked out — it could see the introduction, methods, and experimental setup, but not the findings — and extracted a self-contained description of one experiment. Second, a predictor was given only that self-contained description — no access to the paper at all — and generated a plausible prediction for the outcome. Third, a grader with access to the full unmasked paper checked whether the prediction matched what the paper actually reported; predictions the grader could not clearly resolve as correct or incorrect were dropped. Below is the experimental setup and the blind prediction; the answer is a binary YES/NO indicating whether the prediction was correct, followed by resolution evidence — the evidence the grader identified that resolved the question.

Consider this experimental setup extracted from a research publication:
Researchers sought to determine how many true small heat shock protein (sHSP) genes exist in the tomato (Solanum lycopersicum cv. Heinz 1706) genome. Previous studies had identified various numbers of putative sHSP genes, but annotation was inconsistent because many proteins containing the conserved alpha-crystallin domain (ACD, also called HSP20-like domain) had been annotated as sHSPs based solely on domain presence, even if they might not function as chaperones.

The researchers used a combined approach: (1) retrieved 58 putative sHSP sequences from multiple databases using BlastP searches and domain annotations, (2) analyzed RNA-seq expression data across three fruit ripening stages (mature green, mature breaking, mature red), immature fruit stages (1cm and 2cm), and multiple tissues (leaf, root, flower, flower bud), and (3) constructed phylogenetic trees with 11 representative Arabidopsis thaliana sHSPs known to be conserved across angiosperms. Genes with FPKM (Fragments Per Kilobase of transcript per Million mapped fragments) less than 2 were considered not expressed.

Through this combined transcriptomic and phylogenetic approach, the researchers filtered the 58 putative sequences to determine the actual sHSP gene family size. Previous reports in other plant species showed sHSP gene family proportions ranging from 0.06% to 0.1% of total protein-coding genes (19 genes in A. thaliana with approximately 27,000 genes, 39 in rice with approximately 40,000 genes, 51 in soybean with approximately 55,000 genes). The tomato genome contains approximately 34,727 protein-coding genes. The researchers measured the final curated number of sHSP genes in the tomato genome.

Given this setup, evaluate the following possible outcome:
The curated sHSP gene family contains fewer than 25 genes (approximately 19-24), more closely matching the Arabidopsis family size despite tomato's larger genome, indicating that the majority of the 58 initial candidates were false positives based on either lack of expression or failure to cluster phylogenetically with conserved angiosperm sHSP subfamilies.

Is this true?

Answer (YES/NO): NO